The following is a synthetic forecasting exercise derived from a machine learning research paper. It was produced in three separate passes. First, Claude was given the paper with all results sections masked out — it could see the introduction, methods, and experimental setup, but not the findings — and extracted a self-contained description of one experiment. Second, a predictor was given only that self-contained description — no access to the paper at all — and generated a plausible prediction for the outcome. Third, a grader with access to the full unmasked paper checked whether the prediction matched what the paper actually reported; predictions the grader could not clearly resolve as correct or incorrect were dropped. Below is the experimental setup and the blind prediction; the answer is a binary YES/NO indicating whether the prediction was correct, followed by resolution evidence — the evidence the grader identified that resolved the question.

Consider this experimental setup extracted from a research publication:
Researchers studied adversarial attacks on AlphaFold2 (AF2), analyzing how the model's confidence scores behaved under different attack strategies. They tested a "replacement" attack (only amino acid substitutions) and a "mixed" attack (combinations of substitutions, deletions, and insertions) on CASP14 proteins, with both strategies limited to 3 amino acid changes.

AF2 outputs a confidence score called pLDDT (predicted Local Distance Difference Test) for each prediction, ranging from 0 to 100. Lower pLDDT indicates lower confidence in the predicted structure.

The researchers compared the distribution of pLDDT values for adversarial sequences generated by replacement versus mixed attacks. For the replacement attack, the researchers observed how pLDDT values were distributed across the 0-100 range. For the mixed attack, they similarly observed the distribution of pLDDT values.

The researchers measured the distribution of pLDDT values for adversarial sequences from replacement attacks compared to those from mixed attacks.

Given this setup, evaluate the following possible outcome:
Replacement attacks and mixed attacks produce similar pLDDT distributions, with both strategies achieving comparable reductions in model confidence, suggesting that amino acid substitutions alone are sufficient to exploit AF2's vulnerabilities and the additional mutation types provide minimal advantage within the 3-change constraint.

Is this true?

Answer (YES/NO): NO